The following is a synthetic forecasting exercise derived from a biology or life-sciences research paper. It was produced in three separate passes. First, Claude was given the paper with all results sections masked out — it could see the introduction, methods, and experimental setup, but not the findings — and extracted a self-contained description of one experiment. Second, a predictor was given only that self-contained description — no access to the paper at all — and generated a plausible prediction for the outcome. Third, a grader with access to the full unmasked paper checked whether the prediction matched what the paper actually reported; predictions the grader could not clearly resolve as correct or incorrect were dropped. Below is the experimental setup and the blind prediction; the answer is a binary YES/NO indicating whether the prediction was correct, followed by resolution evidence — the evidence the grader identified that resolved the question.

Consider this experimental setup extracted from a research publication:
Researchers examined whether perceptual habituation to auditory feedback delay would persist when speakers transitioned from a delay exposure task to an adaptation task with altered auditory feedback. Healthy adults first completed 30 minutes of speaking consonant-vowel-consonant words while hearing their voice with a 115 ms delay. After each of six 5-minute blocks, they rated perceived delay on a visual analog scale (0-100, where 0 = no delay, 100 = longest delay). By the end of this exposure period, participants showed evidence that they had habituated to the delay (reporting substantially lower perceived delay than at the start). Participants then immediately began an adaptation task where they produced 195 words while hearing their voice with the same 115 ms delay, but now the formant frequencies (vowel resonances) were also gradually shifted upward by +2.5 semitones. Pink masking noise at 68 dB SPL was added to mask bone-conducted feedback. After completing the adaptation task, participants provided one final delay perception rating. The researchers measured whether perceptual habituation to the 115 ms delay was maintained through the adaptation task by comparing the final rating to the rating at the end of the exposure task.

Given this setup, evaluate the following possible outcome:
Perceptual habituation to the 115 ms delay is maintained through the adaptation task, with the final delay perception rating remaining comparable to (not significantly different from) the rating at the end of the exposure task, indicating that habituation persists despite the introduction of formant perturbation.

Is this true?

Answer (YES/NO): YES